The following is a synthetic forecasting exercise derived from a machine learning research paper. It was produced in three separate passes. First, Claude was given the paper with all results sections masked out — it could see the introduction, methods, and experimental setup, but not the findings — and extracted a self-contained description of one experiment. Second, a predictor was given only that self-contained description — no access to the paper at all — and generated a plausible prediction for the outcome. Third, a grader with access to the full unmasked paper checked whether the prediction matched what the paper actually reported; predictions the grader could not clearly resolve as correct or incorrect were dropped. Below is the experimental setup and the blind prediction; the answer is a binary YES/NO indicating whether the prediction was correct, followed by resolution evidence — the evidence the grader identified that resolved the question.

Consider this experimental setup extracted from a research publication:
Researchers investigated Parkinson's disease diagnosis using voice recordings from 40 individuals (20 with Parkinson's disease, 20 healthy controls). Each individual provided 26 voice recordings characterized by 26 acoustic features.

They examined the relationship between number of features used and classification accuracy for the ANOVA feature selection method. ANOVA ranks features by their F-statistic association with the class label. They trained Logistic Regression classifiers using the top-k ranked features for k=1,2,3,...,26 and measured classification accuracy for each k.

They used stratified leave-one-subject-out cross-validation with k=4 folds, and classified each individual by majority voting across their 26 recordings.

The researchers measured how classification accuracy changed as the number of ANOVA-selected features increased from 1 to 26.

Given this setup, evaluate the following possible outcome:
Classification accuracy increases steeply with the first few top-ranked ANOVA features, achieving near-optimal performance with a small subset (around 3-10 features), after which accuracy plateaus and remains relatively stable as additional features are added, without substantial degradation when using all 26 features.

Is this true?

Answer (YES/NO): NO